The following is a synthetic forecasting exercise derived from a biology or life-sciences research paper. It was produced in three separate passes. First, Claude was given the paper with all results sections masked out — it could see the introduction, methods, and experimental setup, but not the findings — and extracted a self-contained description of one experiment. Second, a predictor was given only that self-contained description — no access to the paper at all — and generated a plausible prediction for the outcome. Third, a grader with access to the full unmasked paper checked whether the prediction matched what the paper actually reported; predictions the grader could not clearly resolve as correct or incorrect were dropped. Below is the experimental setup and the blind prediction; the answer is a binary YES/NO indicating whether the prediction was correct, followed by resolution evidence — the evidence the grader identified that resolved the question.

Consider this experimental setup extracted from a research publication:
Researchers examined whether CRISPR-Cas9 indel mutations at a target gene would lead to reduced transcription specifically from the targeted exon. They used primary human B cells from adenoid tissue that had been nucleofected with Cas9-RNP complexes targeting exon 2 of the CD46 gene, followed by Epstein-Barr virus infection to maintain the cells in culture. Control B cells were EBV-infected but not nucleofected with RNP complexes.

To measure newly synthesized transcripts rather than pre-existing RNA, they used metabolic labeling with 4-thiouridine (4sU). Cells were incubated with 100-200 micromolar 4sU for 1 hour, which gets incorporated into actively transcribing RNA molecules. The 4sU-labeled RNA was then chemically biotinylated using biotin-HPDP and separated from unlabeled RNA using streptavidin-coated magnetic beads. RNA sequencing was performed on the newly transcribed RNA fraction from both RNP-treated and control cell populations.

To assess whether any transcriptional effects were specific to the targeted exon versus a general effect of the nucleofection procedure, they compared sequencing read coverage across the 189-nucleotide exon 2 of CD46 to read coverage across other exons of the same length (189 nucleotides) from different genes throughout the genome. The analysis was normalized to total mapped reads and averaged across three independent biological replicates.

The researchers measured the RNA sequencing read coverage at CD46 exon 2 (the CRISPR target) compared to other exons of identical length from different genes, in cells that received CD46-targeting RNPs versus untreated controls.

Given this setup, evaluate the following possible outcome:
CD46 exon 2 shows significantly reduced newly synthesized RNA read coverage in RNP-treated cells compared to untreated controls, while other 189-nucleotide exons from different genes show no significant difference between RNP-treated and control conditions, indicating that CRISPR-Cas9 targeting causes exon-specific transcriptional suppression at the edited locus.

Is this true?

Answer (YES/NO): YES